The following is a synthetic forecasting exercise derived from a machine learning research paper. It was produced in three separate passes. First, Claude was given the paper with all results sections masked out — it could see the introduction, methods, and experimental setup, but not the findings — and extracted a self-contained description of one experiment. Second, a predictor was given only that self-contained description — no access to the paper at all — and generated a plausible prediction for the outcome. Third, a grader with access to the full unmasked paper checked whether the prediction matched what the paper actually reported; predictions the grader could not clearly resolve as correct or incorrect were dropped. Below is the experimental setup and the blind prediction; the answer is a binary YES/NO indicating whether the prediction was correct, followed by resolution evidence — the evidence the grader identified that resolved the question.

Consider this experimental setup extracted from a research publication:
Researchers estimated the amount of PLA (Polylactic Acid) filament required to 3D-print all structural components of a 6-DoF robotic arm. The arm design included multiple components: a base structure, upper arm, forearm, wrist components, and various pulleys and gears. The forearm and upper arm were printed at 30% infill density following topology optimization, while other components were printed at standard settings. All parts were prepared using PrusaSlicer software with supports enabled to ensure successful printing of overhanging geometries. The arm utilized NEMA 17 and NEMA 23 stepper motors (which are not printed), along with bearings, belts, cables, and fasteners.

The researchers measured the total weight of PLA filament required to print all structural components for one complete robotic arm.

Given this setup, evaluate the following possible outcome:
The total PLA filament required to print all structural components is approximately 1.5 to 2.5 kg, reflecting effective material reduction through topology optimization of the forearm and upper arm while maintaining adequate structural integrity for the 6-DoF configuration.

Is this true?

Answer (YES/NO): NO